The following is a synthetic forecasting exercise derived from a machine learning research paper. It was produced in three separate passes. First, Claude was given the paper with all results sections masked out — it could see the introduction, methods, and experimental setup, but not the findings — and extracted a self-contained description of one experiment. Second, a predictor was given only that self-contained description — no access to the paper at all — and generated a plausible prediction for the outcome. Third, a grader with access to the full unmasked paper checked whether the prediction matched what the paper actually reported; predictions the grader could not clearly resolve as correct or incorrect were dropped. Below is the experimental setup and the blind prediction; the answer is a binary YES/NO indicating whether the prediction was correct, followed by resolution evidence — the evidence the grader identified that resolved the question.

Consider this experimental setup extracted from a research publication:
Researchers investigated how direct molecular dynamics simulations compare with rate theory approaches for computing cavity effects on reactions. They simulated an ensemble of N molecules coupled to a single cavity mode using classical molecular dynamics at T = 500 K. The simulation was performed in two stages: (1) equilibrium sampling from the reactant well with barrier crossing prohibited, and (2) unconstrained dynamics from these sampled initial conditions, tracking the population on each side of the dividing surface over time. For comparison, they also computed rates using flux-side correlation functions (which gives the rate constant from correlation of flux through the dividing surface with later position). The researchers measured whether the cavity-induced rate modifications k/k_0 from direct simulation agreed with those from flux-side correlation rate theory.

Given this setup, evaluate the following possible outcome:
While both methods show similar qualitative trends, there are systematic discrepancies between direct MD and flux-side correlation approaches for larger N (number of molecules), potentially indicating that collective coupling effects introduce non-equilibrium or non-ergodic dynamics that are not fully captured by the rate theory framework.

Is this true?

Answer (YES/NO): NO